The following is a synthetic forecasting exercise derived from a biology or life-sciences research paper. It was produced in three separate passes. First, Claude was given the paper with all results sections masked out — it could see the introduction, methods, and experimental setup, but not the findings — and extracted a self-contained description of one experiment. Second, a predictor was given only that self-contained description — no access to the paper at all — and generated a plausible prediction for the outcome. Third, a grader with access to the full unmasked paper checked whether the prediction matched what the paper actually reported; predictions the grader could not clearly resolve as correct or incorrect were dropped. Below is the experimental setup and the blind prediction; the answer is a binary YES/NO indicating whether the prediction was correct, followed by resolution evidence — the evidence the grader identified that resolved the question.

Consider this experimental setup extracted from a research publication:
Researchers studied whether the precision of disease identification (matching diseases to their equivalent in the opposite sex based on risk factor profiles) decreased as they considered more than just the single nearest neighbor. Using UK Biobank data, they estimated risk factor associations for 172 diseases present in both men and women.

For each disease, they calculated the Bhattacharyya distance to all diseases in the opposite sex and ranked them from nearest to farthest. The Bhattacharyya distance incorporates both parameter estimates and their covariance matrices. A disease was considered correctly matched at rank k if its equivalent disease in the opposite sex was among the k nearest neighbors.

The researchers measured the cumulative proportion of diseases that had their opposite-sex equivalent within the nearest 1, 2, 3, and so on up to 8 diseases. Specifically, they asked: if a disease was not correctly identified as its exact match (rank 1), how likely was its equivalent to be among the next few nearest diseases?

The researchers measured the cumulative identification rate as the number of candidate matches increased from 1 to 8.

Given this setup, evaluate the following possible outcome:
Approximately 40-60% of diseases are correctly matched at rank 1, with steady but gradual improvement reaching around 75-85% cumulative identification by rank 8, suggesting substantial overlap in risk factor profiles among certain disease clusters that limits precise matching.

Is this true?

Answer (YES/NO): NO